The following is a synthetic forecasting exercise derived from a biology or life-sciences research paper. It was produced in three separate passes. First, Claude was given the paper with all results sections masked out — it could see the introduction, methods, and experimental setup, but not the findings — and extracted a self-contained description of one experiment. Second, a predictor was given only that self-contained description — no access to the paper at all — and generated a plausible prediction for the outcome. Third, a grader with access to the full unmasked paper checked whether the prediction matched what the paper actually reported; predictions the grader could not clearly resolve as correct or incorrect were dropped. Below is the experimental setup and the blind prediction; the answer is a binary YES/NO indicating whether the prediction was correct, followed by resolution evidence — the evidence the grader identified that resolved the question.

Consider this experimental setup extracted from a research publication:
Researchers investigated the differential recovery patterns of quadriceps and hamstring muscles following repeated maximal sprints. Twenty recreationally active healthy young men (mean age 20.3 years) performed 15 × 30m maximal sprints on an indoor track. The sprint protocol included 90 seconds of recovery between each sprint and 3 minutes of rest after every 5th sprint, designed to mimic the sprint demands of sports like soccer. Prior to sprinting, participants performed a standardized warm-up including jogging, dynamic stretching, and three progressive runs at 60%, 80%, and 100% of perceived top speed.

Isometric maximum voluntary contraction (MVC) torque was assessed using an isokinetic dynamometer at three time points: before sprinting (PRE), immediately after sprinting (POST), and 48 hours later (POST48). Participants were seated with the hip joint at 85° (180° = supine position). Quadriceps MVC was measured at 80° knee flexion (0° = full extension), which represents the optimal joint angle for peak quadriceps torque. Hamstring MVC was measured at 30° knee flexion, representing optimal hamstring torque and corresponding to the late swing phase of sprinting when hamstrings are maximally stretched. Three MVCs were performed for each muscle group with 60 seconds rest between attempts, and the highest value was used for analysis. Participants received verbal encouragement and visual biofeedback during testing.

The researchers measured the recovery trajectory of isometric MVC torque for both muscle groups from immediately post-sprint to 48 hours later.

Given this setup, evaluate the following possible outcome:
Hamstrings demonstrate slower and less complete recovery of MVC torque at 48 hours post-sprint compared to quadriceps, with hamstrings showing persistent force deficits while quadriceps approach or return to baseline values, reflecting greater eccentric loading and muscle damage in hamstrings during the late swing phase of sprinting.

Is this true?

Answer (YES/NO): YES